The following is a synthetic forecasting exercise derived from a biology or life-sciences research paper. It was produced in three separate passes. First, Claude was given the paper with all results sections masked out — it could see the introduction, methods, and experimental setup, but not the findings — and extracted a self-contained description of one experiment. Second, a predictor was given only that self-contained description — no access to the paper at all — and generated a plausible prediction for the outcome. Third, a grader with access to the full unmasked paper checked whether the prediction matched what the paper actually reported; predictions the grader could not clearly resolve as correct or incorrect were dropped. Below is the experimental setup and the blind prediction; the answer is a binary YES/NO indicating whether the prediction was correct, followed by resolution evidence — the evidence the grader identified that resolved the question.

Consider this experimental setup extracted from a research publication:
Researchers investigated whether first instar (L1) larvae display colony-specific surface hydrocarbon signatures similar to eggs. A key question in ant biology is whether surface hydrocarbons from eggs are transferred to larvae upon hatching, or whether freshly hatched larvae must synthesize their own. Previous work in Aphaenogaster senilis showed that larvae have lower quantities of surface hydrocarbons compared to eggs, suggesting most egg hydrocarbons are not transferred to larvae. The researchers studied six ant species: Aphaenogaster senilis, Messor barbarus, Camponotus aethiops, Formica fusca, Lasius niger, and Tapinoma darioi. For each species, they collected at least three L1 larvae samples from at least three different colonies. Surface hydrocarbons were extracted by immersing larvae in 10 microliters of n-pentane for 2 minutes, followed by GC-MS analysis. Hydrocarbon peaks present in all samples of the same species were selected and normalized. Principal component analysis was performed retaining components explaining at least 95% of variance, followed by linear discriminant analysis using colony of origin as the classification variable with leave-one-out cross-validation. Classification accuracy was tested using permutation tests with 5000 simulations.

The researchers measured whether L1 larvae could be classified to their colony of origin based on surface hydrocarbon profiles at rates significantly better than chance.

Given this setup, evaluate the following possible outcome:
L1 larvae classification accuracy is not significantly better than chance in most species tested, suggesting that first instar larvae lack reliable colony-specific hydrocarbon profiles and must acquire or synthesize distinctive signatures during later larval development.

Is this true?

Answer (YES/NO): NO